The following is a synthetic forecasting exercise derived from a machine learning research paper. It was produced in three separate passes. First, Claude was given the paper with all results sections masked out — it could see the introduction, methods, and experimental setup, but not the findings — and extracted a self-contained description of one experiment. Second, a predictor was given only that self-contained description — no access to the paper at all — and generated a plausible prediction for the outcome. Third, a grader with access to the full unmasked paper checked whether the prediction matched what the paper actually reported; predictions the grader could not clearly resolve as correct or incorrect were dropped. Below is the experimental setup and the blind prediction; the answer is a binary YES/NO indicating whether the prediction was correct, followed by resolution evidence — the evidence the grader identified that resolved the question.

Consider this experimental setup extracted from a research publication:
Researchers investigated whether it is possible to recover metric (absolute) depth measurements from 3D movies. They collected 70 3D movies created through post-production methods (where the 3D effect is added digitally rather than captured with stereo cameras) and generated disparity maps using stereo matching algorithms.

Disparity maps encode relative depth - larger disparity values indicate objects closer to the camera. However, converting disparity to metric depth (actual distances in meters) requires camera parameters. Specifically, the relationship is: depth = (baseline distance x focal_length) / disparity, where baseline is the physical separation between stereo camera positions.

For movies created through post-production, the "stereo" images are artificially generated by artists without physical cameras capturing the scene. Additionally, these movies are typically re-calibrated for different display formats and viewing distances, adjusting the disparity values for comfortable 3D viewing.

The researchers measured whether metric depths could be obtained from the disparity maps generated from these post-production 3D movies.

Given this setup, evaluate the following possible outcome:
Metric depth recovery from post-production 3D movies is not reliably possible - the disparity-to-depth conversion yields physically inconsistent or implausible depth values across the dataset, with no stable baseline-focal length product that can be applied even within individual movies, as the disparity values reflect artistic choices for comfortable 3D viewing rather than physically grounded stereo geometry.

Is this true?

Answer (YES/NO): YES